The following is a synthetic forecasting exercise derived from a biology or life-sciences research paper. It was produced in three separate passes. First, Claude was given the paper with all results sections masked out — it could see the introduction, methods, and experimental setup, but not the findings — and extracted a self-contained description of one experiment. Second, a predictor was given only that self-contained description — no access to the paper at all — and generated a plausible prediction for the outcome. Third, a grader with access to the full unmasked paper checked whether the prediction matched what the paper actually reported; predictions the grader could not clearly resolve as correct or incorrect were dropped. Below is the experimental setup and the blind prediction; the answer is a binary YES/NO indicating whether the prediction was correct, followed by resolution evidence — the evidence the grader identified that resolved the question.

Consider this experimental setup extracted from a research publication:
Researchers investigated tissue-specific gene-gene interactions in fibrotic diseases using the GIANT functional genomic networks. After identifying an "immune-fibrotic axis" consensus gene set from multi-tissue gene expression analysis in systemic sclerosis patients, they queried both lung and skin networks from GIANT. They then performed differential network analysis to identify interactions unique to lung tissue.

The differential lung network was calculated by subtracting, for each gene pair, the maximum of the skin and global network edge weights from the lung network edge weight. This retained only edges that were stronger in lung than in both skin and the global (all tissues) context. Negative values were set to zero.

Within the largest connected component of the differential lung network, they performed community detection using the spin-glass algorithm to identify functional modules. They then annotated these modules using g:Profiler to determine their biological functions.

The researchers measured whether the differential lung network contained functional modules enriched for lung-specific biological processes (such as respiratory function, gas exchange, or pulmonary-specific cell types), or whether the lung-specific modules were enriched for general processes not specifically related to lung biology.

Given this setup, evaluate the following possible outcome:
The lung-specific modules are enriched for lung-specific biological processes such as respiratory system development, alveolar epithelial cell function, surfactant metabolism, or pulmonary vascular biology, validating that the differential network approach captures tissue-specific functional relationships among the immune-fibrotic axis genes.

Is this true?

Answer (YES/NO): NO